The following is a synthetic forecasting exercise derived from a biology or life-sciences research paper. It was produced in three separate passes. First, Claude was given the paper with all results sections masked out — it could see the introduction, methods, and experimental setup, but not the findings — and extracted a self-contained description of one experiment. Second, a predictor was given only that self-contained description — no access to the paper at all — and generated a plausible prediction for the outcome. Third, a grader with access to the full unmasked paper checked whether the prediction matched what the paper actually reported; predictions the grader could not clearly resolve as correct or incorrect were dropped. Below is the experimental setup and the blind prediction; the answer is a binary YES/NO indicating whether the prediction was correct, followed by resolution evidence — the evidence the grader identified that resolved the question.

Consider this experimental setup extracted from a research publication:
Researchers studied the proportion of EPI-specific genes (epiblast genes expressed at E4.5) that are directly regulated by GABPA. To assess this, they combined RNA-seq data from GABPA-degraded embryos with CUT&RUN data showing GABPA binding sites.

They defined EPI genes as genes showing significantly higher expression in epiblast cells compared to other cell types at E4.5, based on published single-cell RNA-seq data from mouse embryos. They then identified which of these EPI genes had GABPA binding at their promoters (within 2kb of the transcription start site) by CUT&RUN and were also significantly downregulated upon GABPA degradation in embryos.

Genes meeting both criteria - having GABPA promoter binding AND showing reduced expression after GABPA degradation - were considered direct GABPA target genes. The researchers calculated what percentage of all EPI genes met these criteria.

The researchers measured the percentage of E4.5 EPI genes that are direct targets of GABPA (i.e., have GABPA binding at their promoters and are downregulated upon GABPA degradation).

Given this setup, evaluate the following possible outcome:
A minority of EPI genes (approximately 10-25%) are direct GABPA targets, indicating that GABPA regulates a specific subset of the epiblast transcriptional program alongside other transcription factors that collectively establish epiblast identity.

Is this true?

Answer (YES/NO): NO